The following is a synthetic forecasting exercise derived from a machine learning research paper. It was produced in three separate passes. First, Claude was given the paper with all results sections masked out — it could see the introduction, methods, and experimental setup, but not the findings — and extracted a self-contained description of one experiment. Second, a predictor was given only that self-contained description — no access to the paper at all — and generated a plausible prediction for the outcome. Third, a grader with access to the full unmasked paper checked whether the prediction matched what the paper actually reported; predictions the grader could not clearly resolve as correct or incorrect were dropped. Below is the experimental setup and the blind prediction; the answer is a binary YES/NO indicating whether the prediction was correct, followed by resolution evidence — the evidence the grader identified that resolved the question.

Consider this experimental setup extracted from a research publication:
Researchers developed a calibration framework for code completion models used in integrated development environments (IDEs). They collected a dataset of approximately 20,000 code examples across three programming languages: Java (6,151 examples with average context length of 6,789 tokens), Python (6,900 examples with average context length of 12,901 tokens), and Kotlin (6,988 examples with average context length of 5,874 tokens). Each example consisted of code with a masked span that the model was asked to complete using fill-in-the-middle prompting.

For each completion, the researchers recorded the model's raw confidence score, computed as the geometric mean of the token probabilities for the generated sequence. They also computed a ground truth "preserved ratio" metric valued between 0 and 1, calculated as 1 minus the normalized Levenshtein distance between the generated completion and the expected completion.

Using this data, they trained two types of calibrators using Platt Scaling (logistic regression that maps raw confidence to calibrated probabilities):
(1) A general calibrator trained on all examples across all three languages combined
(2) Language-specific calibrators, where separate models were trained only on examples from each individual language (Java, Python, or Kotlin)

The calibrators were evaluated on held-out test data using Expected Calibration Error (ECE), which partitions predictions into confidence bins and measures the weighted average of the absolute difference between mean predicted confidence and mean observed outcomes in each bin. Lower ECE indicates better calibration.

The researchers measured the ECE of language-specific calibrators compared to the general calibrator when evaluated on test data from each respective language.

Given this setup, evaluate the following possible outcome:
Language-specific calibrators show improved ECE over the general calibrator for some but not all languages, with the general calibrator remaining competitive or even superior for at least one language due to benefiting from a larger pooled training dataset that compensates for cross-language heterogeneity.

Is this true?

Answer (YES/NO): YES